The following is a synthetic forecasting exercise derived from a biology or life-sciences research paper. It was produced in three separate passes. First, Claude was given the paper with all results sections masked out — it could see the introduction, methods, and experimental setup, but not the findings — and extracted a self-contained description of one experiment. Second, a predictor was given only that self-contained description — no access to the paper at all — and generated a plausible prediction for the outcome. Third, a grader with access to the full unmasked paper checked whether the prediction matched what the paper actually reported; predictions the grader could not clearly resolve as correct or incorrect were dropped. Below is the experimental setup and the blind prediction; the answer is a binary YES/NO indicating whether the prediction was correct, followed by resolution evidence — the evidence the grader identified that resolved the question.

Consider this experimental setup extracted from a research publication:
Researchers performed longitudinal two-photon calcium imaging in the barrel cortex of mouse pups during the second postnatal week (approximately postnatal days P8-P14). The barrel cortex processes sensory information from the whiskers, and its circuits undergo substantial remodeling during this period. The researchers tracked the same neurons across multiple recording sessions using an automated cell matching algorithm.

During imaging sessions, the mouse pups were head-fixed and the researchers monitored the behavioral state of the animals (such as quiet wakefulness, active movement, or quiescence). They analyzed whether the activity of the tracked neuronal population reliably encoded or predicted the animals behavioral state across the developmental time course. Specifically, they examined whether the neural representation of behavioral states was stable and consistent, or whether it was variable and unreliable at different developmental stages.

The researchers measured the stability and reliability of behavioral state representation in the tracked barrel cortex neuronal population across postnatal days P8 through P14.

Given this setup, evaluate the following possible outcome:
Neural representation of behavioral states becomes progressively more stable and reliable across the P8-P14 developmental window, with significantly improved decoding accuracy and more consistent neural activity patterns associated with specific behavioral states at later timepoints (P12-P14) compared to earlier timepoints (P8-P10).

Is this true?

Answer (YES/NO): YES